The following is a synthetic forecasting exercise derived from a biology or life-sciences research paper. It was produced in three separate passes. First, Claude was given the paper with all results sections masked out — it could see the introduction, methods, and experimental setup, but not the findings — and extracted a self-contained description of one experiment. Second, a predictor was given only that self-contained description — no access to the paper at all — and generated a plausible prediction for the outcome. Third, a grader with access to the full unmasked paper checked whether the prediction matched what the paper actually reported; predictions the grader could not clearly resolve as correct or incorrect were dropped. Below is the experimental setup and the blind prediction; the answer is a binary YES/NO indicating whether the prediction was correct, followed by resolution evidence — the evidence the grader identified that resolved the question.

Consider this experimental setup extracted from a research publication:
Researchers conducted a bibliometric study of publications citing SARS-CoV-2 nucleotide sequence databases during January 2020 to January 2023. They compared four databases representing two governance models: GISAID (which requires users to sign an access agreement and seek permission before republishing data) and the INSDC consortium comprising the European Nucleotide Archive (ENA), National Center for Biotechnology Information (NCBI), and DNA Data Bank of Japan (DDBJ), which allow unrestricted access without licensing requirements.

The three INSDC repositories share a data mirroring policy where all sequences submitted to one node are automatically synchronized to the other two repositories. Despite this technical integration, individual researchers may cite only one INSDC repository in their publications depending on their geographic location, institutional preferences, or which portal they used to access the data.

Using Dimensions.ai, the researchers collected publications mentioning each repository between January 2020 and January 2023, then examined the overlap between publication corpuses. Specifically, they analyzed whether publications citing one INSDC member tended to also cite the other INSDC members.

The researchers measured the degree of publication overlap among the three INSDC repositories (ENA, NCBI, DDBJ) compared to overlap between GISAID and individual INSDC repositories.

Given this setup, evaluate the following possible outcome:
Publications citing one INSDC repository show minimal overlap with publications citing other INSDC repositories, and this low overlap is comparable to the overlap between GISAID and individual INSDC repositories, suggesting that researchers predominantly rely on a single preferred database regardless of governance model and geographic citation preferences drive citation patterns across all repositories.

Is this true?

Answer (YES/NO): NO